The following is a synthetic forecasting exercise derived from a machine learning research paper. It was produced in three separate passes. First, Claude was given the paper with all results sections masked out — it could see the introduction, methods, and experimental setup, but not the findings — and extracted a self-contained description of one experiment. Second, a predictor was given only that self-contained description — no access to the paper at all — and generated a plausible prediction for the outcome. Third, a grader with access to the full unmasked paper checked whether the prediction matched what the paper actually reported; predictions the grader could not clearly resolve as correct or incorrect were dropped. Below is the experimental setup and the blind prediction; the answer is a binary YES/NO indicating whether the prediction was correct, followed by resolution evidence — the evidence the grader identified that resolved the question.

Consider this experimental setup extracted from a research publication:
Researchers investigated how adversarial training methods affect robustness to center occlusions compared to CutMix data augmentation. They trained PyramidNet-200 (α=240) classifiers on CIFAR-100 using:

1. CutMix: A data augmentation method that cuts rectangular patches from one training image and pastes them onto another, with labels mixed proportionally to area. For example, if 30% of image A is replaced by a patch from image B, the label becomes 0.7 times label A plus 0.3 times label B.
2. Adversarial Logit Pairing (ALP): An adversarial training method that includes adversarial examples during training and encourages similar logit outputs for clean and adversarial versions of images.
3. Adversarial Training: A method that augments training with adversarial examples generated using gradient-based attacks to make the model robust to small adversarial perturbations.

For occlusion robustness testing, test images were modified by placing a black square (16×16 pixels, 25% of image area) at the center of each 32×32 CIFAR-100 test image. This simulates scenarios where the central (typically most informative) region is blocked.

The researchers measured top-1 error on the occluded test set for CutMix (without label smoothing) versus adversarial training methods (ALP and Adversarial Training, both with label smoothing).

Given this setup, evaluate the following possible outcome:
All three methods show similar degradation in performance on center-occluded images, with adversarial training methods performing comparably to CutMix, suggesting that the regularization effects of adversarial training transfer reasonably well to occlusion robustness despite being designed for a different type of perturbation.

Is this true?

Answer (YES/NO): NO